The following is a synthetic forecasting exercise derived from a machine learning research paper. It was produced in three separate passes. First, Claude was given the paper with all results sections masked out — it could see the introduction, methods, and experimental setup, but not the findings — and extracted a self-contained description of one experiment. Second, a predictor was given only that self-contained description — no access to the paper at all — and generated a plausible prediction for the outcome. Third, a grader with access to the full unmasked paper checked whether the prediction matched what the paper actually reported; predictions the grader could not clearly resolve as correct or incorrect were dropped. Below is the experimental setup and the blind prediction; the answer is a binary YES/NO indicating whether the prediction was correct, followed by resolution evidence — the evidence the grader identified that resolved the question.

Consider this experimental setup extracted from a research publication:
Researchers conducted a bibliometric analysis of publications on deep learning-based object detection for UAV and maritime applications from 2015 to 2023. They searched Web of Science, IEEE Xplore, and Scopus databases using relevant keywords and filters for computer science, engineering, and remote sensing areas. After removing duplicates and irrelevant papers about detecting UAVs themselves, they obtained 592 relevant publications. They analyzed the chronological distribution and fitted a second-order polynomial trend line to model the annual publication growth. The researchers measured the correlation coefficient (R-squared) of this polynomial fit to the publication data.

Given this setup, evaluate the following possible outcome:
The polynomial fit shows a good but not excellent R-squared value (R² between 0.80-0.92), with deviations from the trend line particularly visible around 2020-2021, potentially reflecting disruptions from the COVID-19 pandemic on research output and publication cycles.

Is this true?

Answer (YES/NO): NO